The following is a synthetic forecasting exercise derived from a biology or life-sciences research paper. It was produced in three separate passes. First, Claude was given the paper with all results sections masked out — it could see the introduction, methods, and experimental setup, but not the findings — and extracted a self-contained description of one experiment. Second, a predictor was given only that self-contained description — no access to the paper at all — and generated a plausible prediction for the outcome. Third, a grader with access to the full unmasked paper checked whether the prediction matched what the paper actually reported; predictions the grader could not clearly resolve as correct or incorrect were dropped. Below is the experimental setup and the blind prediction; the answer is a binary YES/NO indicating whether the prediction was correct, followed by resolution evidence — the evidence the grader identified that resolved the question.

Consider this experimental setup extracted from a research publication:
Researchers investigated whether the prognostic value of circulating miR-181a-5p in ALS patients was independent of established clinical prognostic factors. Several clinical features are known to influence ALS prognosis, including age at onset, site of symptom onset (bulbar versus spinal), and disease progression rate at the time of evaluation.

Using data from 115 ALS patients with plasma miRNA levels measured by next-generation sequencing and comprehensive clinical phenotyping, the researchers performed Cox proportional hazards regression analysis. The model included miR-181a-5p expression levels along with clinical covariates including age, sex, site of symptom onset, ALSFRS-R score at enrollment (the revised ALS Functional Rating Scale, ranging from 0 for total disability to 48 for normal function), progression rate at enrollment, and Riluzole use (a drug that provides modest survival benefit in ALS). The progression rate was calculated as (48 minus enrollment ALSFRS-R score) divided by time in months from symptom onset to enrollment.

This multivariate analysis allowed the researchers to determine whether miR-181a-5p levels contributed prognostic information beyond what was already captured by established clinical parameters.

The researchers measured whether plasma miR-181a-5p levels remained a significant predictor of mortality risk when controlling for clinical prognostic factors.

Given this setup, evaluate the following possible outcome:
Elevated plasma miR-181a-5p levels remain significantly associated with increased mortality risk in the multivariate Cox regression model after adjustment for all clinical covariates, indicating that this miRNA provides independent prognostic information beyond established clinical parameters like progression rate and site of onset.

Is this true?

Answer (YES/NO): YES